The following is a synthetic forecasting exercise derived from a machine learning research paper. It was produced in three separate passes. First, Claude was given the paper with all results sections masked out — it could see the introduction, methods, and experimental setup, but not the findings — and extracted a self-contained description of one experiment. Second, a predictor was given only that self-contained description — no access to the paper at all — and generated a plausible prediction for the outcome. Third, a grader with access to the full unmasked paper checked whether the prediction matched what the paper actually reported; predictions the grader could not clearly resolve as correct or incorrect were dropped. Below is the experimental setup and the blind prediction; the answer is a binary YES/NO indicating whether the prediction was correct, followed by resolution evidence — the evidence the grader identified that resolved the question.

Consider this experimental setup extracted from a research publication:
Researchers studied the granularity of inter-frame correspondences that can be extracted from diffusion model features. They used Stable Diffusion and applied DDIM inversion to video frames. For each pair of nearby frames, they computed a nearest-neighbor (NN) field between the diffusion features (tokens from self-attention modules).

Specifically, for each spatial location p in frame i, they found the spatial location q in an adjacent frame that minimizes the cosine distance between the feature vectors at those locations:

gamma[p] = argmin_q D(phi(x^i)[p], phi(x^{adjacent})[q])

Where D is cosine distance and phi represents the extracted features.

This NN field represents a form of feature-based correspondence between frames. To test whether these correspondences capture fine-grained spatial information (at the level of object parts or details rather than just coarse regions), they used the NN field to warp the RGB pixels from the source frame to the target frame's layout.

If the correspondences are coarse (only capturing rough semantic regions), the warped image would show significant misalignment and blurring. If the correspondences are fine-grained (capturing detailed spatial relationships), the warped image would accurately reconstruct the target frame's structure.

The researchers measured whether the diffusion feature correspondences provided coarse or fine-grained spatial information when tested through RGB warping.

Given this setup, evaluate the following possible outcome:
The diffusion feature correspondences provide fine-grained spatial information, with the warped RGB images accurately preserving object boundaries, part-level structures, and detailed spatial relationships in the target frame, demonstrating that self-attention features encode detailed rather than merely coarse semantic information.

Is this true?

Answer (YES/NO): YES